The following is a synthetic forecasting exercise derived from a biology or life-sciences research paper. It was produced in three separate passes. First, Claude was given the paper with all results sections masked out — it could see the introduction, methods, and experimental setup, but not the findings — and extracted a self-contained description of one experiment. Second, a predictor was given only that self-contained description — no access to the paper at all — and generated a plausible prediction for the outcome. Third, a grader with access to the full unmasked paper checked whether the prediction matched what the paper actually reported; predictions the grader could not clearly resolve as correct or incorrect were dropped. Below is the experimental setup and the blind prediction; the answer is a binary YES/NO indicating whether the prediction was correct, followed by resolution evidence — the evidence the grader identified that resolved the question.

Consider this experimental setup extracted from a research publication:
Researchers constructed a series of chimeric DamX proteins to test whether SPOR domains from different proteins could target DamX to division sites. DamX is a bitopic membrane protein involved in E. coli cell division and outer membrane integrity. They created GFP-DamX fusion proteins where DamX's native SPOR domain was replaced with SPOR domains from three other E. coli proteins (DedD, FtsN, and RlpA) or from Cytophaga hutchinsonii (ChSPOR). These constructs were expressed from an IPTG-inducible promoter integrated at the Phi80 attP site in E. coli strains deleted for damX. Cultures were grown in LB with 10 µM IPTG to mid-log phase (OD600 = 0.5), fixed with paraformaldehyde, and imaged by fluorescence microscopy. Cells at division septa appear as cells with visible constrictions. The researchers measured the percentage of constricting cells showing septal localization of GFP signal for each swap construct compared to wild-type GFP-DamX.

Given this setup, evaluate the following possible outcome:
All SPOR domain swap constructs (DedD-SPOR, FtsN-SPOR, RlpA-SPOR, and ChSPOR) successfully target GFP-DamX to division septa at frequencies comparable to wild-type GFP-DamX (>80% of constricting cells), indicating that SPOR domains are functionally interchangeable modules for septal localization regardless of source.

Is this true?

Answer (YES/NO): NO